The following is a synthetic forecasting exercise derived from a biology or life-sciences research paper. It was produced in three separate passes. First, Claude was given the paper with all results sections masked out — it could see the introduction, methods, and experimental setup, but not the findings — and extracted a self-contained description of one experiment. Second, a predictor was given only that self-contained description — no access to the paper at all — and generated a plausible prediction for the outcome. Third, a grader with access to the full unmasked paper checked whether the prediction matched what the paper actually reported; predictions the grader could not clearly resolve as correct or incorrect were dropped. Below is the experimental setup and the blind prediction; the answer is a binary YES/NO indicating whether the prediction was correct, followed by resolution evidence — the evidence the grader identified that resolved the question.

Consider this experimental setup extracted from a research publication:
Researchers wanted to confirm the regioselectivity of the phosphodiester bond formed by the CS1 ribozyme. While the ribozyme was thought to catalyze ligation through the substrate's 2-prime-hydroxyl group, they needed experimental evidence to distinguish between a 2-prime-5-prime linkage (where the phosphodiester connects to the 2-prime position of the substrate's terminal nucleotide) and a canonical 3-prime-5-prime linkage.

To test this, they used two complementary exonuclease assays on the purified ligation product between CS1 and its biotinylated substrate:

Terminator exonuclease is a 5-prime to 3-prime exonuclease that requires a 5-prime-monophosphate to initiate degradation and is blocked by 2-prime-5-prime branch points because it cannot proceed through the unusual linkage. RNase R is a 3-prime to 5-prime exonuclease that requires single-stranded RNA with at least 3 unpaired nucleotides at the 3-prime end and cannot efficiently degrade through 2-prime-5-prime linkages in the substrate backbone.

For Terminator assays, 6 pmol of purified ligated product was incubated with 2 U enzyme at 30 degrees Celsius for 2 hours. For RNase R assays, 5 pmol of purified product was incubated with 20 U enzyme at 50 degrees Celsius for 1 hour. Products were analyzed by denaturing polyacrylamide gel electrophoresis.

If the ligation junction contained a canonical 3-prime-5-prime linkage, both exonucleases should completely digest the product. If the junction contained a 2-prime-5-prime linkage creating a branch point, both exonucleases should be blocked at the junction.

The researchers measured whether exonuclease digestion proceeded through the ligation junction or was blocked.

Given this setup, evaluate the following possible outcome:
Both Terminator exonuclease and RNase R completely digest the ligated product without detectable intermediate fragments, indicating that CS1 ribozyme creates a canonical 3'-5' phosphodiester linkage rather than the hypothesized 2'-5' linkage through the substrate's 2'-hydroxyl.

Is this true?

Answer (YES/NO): NO